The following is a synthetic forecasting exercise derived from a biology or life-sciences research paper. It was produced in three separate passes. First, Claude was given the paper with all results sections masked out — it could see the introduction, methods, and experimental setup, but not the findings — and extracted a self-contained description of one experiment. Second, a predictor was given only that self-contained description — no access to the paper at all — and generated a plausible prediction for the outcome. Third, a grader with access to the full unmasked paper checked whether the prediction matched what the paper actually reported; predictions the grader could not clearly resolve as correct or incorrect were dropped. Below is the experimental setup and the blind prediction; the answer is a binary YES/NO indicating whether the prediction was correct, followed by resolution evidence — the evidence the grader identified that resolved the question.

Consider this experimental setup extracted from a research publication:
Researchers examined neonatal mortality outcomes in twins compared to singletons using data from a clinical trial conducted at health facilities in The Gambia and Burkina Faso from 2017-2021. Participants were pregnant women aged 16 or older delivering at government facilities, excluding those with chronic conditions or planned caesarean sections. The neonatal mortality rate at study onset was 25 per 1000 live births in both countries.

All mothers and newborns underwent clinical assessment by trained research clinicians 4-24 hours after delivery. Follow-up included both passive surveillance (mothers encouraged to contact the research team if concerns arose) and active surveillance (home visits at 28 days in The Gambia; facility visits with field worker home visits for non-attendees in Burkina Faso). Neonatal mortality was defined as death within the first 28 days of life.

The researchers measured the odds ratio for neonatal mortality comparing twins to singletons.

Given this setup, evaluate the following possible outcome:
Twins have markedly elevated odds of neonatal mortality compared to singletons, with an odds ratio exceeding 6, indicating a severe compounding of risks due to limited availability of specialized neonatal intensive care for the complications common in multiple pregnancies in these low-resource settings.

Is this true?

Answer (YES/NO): NO